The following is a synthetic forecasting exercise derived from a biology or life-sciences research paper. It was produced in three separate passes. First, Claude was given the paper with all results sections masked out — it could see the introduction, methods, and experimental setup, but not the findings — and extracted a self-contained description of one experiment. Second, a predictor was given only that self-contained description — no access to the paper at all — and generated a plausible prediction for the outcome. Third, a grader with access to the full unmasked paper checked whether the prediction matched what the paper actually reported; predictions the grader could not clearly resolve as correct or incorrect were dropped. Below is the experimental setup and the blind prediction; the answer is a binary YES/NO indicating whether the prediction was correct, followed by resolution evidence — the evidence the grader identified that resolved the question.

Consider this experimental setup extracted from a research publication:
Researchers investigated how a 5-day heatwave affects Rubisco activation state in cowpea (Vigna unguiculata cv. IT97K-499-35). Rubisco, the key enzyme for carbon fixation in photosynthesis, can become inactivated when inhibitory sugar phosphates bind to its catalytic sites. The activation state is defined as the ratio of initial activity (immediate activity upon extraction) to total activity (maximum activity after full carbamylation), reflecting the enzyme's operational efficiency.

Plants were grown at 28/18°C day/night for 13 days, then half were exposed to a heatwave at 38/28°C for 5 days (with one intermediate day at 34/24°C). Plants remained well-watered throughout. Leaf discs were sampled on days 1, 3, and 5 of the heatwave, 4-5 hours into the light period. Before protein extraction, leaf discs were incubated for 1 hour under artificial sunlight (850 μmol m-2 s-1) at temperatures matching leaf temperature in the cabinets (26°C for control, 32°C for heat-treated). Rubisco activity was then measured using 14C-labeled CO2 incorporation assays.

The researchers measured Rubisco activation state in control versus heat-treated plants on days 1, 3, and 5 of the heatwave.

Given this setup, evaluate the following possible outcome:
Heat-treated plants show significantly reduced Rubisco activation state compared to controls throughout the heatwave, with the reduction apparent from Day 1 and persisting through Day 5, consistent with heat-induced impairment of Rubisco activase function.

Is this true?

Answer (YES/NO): NO